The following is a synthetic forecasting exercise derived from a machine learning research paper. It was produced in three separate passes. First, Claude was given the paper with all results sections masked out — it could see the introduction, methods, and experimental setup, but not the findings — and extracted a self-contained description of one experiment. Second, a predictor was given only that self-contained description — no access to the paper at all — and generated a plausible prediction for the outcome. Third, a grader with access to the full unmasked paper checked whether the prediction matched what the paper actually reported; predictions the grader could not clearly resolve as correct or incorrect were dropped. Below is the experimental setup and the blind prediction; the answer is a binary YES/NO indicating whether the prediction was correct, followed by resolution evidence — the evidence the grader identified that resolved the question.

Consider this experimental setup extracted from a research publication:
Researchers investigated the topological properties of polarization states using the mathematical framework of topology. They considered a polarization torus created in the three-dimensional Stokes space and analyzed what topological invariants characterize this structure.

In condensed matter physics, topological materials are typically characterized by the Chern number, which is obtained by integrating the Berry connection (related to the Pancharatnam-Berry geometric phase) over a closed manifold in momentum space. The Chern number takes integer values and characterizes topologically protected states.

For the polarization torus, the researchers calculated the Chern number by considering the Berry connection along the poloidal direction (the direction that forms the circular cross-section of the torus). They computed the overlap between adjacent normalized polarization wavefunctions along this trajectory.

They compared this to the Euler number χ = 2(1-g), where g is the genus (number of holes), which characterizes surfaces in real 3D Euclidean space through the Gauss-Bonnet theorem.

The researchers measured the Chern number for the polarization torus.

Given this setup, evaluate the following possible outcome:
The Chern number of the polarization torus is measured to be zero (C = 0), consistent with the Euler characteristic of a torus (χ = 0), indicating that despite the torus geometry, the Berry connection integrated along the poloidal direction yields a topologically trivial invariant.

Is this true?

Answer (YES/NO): YES